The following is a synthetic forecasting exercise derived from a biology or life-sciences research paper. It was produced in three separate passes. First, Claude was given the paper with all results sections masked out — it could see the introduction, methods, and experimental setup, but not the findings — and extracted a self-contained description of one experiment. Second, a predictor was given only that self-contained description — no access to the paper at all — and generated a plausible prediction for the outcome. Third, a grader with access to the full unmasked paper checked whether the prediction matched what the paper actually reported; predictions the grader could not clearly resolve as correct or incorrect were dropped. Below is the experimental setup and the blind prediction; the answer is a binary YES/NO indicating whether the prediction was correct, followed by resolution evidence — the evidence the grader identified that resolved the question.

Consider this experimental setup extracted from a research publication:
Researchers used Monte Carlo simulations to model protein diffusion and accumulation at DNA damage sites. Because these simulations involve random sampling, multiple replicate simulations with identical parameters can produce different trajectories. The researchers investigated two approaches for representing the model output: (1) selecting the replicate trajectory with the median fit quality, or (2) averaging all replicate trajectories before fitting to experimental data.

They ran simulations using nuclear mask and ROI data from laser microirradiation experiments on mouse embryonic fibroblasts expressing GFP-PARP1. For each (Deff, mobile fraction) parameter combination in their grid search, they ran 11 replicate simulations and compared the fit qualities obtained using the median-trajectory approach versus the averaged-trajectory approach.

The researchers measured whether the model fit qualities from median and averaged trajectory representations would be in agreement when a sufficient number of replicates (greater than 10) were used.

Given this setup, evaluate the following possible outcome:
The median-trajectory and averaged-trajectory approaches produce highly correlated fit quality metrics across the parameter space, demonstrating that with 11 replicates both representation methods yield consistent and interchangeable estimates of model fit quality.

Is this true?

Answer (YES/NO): YES